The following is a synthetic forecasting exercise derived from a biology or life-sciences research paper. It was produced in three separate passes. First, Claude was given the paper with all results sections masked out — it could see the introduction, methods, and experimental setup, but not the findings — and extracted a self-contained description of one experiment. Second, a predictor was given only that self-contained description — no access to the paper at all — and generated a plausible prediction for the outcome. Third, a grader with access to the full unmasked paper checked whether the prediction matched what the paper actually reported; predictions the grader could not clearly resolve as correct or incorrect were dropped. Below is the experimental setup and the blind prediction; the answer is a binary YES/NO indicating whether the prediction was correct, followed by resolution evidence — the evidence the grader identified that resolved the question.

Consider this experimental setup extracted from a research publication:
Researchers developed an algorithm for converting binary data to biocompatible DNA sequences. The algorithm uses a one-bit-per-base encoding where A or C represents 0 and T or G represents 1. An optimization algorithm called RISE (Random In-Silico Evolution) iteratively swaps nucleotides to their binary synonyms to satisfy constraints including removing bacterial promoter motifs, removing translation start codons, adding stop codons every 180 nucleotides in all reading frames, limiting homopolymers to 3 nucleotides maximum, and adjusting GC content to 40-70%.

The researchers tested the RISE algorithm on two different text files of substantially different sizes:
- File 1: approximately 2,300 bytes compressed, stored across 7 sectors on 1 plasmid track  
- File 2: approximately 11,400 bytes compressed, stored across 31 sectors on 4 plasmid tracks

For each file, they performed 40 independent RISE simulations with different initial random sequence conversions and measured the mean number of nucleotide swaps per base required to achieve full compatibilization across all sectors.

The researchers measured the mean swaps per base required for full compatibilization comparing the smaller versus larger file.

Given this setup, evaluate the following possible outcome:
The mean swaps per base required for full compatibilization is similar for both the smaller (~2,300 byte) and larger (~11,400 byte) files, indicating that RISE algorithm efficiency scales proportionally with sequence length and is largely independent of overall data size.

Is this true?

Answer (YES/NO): YES